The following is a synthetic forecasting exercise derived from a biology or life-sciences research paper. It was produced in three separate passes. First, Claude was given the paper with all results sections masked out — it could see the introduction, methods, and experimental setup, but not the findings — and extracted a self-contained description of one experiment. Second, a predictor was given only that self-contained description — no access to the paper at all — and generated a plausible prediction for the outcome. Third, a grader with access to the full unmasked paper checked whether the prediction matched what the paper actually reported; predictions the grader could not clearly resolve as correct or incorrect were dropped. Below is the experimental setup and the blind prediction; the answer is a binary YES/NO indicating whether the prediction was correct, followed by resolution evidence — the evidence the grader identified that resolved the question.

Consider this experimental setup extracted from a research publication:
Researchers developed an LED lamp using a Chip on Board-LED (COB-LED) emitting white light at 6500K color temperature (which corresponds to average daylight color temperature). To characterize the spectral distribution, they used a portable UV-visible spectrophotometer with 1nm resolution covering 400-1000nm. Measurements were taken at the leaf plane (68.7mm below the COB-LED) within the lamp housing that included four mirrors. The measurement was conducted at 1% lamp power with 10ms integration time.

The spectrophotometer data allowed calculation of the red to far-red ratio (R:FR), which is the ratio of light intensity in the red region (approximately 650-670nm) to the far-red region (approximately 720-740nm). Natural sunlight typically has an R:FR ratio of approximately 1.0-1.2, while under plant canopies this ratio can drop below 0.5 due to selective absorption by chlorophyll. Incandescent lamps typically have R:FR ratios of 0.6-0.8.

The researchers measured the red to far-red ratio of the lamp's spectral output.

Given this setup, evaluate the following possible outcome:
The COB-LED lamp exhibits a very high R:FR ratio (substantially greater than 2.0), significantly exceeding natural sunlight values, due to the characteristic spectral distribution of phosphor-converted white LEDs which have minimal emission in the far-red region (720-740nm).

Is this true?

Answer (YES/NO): YES